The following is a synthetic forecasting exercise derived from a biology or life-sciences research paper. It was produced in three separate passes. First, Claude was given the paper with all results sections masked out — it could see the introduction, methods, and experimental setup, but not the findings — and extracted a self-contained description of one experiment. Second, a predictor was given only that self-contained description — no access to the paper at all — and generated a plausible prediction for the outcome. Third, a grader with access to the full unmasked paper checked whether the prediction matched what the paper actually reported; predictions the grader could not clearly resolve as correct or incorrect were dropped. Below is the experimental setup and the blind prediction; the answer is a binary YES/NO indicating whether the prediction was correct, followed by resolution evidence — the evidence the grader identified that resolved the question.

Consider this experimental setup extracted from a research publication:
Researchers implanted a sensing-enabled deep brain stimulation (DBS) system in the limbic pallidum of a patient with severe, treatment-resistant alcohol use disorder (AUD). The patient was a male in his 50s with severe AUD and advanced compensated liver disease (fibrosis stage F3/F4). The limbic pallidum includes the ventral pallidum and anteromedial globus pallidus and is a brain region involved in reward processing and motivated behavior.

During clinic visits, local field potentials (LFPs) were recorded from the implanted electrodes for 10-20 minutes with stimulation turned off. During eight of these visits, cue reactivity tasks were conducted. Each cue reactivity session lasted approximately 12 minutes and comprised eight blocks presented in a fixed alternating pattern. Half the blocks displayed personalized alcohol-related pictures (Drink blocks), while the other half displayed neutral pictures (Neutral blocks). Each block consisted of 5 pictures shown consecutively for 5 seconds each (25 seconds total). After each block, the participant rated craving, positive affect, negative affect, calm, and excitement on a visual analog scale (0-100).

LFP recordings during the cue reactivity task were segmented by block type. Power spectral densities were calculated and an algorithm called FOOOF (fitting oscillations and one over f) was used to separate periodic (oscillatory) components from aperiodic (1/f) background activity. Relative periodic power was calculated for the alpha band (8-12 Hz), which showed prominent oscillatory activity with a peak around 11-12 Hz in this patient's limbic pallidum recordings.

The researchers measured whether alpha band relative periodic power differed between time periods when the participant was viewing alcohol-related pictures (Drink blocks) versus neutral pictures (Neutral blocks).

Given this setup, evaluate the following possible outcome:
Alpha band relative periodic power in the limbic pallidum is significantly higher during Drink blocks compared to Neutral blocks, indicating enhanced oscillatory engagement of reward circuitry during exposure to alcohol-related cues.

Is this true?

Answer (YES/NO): NO